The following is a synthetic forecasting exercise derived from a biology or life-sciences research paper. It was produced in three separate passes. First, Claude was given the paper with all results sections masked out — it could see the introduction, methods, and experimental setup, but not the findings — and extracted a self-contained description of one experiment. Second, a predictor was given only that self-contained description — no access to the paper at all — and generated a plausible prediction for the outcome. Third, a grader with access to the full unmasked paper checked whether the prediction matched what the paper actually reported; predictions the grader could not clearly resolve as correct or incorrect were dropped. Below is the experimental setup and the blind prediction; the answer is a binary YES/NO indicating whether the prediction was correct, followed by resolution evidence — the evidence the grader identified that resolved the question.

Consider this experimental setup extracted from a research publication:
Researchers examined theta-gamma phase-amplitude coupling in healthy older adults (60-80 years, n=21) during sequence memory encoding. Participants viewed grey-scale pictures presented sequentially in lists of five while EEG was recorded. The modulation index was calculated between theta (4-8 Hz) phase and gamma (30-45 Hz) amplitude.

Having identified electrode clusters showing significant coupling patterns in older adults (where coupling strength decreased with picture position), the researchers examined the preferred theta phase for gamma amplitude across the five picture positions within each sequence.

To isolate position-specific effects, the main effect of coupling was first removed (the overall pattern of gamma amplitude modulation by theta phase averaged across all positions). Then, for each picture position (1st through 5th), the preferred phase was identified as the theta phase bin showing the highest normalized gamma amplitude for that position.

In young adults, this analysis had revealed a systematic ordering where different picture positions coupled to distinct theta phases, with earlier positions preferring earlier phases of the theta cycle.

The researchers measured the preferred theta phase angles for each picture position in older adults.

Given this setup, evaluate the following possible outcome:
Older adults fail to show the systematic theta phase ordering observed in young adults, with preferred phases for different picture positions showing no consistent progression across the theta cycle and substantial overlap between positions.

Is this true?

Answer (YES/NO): NO